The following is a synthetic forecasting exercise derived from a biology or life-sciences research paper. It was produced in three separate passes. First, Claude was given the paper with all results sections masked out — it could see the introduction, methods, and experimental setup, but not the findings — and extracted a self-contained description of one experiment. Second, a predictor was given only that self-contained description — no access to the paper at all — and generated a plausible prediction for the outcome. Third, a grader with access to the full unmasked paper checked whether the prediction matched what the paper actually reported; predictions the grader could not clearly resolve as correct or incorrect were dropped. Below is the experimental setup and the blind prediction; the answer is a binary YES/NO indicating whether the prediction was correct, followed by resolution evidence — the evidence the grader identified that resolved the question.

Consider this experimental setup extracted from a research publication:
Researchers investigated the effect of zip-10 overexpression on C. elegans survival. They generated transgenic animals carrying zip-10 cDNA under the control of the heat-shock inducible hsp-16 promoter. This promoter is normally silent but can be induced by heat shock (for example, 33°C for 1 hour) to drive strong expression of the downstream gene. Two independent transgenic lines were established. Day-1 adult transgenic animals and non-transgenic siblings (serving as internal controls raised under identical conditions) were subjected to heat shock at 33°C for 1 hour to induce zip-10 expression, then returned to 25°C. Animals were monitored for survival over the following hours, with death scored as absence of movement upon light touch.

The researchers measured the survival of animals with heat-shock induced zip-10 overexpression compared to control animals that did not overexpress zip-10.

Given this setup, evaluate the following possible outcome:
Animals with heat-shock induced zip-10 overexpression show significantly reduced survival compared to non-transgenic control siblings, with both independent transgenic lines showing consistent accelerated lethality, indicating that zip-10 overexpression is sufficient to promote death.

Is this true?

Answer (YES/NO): YES